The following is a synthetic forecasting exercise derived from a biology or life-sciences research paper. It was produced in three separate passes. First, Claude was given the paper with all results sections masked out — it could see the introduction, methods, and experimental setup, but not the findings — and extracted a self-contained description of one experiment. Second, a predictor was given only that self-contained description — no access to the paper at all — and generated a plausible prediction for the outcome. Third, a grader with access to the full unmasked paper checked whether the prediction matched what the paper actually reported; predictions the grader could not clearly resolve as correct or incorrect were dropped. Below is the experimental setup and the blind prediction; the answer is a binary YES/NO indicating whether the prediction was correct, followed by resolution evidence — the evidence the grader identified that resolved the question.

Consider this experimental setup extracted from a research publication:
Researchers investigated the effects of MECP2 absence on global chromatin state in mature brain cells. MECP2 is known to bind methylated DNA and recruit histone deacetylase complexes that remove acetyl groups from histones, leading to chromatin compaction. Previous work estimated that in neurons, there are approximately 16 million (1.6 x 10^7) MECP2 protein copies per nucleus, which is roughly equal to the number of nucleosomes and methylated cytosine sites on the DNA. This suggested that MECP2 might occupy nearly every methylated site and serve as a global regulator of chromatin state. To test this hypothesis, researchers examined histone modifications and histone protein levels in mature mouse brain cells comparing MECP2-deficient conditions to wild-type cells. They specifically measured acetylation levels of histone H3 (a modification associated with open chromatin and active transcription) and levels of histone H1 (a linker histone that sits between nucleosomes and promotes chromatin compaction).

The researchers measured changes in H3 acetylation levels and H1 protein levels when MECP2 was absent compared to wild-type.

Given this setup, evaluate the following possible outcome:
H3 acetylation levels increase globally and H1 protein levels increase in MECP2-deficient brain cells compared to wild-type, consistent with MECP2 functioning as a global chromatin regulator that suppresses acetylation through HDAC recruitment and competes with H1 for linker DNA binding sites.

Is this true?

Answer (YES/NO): YES